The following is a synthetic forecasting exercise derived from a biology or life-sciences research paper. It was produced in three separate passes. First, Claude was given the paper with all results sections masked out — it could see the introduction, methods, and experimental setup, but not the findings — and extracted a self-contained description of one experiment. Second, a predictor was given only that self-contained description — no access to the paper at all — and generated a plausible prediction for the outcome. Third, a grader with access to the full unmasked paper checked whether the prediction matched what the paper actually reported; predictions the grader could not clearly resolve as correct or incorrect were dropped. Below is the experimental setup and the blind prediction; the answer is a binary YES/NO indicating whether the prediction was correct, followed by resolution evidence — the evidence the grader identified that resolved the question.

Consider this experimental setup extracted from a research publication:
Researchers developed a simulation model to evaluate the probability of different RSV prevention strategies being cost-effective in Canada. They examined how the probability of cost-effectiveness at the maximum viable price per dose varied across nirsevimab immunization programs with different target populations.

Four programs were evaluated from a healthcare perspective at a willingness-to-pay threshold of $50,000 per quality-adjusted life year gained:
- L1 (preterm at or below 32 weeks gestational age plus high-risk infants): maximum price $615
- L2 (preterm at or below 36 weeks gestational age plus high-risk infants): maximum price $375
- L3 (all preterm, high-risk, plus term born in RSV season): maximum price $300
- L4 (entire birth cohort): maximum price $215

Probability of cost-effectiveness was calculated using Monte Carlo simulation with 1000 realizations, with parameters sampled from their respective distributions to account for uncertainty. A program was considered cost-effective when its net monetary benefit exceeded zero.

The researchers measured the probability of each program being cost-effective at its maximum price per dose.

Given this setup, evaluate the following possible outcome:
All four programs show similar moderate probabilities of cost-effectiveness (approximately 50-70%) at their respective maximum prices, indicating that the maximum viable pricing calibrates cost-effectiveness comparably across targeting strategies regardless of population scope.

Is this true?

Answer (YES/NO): NO